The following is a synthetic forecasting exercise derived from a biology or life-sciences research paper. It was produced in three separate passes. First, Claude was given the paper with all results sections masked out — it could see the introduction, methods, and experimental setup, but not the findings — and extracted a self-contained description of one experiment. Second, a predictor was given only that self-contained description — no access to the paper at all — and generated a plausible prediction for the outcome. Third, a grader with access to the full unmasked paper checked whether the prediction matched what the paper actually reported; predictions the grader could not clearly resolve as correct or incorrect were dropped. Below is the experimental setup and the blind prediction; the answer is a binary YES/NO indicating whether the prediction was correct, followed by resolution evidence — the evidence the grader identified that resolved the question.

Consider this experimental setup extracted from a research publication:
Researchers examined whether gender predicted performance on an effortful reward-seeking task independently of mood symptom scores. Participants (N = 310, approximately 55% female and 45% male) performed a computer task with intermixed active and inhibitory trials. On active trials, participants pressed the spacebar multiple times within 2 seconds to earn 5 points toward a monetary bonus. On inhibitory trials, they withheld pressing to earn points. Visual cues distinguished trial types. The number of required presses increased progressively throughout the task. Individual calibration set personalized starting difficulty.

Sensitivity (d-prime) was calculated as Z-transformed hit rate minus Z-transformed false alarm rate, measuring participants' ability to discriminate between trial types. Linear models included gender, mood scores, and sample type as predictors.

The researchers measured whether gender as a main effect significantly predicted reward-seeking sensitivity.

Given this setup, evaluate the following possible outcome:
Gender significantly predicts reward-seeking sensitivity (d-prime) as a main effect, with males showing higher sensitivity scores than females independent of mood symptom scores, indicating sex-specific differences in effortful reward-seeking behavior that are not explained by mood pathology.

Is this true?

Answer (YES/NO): NO